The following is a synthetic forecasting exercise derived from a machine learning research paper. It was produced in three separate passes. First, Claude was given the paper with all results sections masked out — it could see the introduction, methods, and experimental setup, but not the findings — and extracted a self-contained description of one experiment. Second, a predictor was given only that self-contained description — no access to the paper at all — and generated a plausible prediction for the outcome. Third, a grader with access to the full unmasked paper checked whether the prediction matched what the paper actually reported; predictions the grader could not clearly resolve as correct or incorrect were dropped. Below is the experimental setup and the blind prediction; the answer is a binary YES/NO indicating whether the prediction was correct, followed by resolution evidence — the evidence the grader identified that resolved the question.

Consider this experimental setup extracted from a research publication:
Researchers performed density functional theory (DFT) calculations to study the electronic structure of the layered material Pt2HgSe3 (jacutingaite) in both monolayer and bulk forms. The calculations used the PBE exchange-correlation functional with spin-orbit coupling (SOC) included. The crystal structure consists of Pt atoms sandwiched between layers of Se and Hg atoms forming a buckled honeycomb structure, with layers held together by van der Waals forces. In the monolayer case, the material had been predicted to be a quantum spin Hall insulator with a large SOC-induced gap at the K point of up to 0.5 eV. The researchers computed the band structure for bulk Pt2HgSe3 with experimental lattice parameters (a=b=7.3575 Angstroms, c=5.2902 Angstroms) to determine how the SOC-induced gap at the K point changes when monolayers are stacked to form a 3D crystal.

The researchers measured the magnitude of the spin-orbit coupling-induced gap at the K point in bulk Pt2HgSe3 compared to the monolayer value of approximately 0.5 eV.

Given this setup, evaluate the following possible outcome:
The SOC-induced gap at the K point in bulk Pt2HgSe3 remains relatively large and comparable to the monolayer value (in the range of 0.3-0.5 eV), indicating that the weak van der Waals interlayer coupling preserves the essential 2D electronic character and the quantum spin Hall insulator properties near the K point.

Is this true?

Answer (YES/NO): NO